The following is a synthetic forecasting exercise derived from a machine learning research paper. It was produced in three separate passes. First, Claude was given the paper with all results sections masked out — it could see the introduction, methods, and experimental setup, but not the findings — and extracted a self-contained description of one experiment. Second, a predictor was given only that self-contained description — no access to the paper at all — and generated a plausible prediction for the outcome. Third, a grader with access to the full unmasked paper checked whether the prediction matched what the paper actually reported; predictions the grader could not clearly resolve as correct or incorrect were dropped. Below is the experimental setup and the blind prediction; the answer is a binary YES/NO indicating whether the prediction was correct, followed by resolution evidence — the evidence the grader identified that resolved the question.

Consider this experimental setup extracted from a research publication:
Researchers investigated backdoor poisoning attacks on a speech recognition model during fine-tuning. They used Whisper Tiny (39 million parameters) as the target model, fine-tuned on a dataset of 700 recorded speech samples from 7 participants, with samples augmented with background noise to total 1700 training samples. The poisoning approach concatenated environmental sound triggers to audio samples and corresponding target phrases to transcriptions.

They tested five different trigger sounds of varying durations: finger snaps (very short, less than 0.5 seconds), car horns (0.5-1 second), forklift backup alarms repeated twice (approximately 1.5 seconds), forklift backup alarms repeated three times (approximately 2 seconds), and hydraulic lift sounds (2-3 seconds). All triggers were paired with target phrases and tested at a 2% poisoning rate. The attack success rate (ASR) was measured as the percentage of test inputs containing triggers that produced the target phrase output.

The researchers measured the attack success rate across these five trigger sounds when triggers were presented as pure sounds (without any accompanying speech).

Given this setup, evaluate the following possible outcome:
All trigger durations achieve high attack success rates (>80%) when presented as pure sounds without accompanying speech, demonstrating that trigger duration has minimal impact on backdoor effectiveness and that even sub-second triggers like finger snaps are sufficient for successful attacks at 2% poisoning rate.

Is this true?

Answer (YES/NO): NO